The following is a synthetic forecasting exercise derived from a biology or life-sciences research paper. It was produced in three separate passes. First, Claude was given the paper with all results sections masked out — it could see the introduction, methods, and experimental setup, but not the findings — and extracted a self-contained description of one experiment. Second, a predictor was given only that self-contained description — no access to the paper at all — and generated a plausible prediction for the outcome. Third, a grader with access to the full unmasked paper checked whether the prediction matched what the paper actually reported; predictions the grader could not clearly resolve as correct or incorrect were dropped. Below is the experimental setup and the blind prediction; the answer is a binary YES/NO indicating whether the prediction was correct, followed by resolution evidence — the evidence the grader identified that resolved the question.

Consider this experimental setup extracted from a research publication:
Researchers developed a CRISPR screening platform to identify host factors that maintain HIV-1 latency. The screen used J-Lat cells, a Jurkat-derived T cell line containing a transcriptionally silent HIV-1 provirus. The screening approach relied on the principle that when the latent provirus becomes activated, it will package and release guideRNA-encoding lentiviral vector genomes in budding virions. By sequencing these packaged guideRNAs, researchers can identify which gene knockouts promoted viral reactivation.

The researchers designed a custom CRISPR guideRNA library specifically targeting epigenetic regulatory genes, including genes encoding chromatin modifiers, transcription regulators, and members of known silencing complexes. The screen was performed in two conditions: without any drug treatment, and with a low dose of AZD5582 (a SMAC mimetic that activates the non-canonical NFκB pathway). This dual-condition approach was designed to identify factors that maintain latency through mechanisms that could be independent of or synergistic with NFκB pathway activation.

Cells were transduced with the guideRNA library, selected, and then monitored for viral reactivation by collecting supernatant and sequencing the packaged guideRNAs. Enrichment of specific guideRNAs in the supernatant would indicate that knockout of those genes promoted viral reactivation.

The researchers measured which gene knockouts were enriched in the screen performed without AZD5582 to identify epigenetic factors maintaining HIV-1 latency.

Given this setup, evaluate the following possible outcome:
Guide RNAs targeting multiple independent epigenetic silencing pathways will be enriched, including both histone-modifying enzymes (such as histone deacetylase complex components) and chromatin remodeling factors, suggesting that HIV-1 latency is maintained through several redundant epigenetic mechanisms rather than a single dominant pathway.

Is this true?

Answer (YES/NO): NO